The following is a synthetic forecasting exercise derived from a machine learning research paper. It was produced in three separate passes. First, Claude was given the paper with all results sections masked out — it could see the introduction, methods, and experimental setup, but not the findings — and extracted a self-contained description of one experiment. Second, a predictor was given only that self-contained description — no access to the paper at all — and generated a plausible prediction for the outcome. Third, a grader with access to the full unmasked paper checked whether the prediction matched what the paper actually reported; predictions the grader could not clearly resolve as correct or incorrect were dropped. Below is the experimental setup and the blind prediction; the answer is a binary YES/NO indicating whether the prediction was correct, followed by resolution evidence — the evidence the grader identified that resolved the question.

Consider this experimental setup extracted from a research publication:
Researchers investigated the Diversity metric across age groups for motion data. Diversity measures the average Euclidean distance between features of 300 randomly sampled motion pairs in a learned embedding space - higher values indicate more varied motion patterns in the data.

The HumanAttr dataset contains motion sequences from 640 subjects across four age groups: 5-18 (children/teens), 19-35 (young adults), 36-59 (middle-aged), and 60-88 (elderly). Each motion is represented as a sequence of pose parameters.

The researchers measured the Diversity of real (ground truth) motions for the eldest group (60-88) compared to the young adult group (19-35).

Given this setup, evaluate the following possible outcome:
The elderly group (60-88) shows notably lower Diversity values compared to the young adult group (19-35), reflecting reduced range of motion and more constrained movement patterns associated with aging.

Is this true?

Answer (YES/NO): YES